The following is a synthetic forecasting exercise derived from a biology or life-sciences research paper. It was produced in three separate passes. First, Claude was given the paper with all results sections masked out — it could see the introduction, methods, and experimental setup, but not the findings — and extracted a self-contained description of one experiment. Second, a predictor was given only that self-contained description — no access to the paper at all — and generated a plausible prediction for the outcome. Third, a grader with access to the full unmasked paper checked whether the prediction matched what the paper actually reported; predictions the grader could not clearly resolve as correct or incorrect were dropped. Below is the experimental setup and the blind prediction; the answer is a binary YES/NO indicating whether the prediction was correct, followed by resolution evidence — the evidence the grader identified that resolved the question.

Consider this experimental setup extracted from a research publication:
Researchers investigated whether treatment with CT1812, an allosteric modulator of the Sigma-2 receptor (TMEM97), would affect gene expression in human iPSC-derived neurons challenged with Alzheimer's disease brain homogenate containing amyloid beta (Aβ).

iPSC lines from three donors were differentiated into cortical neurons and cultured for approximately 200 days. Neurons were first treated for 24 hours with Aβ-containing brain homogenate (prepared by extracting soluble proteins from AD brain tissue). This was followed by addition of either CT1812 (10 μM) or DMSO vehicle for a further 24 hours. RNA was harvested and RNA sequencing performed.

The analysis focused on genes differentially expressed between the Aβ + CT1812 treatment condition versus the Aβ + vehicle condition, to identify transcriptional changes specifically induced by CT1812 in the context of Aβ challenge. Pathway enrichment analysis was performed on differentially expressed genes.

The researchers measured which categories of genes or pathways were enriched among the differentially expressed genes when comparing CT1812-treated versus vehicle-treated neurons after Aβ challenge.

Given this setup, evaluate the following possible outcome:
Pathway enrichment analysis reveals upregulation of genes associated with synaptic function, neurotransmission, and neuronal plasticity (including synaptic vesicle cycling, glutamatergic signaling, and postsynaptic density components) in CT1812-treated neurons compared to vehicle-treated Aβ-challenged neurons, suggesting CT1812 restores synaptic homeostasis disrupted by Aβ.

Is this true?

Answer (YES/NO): NO